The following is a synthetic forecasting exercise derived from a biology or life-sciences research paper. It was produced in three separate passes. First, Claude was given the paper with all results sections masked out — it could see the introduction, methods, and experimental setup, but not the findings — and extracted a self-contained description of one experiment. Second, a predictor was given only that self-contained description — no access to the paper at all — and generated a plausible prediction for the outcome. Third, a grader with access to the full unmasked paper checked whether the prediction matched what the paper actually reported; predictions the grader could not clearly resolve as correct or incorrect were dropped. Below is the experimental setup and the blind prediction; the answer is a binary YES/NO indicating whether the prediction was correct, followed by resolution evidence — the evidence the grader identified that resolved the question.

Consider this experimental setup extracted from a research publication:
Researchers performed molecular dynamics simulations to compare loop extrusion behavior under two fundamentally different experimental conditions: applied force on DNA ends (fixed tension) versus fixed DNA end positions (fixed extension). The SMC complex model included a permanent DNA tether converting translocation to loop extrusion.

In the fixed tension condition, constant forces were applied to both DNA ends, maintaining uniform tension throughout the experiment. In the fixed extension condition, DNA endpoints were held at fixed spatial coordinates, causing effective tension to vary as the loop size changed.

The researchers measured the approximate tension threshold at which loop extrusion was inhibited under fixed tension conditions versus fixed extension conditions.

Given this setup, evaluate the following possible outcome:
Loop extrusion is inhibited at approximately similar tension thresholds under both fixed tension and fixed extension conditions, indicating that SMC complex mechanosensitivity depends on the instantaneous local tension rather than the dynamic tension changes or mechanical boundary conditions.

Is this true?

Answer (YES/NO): NO